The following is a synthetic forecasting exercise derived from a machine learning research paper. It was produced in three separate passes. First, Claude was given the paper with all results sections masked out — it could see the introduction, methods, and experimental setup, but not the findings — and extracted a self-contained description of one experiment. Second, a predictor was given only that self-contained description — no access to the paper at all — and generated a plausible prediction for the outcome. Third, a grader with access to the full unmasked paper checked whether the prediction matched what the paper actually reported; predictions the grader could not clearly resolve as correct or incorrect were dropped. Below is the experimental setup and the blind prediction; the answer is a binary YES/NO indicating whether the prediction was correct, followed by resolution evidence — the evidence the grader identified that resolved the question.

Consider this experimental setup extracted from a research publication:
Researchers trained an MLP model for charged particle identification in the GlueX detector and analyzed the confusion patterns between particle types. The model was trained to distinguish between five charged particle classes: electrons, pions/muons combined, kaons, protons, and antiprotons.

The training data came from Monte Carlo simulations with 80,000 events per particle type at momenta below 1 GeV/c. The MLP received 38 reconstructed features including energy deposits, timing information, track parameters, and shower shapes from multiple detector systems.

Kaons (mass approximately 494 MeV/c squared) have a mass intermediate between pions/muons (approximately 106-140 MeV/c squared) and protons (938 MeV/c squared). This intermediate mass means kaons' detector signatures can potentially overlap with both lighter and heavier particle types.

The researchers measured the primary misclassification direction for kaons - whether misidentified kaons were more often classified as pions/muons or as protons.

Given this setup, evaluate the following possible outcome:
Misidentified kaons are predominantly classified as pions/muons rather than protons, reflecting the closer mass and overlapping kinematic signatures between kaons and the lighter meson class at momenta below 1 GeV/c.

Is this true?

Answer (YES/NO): YES